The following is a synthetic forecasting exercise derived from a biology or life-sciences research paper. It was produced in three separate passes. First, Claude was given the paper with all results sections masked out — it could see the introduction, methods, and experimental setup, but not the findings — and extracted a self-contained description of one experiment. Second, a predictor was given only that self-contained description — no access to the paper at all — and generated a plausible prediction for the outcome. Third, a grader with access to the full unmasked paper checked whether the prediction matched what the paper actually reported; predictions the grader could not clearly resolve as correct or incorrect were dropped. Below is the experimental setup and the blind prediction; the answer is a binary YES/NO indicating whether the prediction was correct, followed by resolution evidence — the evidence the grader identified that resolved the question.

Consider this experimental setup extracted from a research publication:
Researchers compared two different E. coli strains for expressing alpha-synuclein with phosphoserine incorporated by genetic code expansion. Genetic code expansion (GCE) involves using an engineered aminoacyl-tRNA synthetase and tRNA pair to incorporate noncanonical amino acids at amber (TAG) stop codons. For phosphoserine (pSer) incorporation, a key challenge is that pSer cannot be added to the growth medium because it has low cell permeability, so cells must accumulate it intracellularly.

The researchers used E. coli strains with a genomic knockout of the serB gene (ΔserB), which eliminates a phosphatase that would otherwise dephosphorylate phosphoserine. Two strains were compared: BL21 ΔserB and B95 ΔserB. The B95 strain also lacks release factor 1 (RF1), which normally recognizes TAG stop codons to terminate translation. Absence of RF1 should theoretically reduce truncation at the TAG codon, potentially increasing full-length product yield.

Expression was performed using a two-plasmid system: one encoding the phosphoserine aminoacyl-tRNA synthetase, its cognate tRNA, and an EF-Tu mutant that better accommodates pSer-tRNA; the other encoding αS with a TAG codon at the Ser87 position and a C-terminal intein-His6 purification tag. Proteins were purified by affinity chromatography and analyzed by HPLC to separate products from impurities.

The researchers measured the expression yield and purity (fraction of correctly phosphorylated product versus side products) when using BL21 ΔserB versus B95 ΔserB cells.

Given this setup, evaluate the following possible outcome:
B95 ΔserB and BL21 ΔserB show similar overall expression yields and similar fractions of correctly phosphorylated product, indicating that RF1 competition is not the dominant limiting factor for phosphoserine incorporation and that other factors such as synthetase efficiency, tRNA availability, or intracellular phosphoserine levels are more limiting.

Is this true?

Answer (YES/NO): NO